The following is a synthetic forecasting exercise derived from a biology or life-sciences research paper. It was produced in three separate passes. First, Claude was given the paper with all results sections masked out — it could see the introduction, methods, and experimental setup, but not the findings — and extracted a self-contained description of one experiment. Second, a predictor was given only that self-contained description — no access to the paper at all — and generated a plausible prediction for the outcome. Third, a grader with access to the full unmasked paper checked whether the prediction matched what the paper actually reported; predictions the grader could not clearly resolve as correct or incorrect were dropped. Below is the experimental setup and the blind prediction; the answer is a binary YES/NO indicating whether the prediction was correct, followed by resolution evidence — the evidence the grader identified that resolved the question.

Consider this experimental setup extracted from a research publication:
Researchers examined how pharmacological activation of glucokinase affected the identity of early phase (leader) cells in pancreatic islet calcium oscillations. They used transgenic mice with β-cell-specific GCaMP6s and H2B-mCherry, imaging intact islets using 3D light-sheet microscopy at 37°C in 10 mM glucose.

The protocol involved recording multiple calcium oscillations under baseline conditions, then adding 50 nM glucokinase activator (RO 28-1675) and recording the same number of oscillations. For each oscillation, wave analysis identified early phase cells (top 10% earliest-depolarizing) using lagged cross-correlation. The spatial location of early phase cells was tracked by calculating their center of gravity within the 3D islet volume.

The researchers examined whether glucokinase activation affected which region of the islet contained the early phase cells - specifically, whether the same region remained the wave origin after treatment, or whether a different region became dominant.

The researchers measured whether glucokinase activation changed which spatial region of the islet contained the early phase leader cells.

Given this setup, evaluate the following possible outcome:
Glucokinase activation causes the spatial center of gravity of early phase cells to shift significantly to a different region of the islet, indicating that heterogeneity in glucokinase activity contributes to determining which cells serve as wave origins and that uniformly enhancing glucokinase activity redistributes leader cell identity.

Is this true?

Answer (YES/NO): NO